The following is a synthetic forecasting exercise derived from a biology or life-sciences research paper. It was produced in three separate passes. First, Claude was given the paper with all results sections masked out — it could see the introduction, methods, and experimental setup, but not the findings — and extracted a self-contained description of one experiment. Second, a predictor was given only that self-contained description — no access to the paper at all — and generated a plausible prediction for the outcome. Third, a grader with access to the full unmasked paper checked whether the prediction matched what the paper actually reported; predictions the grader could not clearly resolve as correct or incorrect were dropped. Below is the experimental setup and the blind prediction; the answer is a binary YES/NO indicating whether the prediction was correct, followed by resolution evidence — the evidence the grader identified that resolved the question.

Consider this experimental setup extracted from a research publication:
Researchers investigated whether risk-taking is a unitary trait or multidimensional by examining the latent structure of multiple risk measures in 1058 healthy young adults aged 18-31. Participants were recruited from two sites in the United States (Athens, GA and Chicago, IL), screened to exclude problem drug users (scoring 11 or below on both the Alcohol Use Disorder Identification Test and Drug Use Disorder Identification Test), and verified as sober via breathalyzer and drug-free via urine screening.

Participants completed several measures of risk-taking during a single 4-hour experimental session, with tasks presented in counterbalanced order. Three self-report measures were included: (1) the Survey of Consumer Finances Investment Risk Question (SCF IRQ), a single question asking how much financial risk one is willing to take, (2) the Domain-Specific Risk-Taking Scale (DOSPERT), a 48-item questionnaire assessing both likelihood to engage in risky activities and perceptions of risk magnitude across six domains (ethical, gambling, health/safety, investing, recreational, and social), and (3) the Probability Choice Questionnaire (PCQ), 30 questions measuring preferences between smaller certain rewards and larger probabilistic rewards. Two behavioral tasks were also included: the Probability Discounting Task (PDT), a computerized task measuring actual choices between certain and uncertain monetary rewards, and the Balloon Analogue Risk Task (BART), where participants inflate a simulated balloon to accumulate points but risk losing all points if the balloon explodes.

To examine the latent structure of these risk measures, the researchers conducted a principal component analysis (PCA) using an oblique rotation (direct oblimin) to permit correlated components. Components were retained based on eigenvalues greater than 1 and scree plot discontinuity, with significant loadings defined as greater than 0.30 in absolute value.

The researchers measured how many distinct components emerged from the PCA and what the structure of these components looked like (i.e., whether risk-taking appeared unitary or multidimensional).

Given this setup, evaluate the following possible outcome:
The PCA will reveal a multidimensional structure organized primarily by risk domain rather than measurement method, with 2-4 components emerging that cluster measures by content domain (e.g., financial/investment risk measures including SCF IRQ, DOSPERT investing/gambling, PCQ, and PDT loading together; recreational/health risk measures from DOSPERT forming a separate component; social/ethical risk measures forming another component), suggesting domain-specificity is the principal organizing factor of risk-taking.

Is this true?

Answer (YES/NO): NO